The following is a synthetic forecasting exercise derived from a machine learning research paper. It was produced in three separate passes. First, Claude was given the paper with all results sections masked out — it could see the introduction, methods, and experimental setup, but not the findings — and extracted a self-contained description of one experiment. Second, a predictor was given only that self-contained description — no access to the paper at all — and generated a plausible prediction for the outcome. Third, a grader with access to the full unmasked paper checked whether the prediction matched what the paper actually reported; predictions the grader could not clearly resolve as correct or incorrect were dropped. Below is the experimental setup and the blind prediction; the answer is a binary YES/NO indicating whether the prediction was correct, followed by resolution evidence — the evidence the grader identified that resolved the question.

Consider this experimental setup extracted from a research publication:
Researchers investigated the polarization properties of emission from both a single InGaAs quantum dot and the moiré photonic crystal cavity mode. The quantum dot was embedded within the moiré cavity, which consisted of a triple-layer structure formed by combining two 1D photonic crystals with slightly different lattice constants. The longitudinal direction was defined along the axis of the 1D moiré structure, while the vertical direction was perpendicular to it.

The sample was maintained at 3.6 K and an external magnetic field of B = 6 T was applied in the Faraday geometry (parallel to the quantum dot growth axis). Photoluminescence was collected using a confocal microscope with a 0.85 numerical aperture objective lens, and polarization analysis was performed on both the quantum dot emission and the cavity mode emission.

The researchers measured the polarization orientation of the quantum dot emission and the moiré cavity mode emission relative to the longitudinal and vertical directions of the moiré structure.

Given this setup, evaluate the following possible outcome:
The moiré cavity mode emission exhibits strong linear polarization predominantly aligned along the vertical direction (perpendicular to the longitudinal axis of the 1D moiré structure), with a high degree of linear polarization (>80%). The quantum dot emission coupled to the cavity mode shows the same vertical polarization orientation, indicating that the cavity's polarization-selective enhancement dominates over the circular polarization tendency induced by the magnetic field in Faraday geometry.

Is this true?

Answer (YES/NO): NO